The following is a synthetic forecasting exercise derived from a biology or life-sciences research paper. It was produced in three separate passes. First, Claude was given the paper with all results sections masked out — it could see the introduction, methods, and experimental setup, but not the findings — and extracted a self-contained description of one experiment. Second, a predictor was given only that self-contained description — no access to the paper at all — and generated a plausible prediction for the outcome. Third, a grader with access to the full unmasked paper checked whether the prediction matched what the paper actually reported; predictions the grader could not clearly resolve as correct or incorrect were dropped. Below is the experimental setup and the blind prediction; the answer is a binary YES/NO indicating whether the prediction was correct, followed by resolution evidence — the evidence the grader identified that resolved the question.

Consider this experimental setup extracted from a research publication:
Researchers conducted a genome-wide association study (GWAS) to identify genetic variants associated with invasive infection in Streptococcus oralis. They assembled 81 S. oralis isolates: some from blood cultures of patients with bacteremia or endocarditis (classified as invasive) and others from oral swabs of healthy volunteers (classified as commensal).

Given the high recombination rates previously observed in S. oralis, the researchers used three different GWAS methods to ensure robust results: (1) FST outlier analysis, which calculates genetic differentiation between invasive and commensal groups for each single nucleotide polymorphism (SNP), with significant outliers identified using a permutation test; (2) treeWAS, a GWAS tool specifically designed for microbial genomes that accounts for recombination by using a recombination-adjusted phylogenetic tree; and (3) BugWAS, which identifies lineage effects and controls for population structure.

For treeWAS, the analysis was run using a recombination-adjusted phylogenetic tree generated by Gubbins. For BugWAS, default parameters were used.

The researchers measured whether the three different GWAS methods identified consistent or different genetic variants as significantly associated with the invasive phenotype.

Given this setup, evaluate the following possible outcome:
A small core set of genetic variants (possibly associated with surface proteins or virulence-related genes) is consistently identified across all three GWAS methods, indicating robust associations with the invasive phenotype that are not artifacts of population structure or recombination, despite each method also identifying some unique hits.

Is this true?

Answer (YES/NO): NO